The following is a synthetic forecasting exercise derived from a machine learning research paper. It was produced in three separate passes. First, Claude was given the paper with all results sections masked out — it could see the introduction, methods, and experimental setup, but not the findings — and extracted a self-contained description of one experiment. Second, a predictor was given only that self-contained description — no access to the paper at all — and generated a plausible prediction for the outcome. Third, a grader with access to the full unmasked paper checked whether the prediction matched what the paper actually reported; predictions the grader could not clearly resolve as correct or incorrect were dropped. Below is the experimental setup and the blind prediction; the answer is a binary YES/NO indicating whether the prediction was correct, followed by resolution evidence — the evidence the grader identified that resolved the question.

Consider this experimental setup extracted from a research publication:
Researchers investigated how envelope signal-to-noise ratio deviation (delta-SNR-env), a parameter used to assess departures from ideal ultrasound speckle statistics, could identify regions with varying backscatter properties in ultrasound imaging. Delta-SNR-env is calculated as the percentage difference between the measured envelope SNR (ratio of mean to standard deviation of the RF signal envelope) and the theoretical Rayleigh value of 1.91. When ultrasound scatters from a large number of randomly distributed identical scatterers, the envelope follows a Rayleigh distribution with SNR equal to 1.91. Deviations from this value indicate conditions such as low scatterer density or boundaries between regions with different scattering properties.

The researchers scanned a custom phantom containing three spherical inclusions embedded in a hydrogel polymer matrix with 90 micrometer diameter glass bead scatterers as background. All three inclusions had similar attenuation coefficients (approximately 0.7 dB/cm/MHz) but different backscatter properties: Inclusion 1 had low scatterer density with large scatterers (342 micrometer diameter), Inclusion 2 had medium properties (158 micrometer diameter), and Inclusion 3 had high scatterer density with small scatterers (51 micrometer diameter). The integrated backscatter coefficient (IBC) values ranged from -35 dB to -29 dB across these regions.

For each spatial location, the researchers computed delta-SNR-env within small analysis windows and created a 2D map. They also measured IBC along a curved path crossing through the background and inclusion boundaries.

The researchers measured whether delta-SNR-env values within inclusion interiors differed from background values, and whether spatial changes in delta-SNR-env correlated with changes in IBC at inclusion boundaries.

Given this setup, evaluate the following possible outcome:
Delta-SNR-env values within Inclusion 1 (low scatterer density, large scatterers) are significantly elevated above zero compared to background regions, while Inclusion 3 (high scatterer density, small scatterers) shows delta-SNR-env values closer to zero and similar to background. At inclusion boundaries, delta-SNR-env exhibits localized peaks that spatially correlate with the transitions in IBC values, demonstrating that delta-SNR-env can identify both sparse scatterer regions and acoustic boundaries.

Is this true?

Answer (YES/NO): YES